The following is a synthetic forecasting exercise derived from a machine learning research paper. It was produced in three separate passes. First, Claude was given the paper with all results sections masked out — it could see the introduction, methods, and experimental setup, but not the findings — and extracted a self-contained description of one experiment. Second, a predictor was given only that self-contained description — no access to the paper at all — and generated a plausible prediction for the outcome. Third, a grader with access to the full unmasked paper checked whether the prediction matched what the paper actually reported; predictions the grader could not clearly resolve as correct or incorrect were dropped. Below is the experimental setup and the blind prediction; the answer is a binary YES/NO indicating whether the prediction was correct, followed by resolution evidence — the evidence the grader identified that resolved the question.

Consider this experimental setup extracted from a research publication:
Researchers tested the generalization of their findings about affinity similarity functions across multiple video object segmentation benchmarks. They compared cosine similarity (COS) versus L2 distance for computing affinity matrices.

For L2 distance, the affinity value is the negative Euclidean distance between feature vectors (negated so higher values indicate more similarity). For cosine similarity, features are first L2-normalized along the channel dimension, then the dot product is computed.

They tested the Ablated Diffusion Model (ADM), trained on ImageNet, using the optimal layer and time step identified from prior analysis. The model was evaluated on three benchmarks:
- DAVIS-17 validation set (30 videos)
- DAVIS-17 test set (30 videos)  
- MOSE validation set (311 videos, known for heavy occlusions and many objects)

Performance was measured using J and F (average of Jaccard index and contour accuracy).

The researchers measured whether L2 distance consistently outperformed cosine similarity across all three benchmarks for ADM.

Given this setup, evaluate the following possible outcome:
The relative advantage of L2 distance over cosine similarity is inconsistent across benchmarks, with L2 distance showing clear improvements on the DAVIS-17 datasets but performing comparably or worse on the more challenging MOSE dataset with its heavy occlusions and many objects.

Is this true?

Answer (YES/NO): NO